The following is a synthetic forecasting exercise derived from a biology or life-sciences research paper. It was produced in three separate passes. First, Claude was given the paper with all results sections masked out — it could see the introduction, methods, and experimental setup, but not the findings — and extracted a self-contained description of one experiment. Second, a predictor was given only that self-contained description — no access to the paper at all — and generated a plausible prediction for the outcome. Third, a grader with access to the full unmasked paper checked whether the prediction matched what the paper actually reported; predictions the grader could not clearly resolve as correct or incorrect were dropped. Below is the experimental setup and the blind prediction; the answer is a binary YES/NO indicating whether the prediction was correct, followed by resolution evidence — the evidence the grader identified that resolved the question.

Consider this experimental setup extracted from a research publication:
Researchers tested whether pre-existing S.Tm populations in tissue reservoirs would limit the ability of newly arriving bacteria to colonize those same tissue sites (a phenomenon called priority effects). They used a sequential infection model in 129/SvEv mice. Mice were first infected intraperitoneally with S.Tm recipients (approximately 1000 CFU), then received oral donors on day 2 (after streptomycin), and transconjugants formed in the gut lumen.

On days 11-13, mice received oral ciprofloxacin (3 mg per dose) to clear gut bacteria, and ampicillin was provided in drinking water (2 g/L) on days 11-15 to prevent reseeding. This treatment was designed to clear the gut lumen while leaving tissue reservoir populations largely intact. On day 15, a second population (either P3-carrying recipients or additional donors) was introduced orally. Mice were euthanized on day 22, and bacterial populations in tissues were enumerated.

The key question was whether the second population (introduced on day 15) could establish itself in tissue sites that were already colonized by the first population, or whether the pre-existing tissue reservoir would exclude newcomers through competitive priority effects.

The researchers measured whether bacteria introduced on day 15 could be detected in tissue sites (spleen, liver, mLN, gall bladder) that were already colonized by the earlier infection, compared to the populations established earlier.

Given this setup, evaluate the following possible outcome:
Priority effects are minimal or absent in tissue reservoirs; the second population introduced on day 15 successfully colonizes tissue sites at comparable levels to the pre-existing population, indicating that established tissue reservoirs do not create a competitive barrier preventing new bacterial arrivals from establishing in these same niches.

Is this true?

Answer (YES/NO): NO